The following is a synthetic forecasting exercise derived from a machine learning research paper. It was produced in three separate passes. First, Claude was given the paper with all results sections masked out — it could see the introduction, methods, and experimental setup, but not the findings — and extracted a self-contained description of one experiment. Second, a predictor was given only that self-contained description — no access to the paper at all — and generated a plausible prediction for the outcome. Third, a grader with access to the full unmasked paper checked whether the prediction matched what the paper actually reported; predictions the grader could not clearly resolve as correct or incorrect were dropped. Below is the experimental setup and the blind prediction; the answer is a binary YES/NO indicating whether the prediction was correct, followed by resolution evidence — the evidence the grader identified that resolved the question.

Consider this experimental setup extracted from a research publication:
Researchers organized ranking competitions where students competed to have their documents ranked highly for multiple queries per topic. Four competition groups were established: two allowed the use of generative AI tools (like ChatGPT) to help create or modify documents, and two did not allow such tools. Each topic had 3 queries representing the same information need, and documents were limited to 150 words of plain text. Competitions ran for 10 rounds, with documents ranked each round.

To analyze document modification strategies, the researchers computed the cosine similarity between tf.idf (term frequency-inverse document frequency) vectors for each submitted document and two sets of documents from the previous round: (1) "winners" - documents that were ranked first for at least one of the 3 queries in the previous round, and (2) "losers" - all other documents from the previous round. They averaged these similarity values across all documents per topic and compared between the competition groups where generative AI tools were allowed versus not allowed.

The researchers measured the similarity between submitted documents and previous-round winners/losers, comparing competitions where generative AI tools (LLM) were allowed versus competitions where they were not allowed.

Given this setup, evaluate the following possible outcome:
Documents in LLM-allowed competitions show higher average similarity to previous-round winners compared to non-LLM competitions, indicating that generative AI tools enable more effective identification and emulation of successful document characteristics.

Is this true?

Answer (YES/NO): NO